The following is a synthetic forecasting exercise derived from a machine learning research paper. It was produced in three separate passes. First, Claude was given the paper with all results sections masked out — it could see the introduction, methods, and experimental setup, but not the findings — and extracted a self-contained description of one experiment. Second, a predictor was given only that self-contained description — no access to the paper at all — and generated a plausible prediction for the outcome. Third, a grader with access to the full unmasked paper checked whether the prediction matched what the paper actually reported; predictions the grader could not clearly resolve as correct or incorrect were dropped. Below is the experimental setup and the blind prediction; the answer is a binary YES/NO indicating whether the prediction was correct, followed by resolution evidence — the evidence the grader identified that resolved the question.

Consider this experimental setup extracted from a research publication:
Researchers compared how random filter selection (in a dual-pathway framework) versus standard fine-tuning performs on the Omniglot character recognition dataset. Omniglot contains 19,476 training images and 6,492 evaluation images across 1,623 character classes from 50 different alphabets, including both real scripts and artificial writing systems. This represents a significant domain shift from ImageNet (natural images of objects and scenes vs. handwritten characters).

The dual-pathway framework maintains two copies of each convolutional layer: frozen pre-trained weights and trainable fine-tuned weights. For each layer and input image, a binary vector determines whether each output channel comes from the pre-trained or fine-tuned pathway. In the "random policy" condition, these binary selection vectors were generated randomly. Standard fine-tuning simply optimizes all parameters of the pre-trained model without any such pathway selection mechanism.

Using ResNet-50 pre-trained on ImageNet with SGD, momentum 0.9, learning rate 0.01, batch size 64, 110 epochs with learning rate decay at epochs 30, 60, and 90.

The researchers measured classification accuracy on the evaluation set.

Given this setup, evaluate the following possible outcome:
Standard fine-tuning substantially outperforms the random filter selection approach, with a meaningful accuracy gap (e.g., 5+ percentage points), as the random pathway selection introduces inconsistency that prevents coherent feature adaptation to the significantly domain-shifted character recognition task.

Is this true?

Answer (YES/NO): NO